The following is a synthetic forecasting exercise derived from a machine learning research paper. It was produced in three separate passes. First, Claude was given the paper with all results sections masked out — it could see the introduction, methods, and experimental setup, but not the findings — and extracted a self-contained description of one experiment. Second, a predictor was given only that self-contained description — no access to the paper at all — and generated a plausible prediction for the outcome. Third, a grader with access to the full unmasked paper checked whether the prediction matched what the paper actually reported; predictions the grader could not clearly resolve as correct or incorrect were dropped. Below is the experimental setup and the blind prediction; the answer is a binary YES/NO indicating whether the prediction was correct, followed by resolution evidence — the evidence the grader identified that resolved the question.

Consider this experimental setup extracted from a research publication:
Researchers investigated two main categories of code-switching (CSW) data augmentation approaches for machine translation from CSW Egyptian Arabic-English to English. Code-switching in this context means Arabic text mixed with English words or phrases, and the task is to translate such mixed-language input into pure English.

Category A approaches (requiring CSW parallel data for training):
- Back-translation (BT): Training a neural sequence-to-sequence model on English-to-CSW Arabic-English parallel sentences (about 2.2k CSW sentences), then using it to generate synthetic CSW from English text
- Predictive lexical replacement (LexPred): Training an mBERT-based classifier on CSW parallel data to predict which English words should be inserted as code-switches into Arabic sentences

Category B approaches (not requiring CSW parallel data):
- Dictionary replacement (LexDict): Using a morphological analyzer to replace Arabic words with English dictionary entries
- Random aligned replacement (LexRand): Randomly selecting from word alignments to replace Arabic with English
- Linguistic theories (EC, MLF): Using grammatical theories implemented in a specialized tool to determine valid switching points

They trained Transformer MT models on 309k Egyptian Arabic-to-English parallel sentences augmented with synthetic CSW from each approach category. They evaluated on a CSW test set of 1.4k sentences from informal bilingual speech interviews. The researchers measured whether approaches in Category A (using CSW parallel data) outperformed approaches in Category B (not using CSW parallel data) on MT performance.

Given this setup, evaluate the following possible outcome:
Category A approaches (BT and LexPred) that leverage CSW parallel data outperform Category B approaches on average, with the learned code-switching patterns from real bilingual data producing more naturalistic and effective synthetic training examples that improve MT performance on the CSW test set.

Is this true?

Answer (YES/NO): YES